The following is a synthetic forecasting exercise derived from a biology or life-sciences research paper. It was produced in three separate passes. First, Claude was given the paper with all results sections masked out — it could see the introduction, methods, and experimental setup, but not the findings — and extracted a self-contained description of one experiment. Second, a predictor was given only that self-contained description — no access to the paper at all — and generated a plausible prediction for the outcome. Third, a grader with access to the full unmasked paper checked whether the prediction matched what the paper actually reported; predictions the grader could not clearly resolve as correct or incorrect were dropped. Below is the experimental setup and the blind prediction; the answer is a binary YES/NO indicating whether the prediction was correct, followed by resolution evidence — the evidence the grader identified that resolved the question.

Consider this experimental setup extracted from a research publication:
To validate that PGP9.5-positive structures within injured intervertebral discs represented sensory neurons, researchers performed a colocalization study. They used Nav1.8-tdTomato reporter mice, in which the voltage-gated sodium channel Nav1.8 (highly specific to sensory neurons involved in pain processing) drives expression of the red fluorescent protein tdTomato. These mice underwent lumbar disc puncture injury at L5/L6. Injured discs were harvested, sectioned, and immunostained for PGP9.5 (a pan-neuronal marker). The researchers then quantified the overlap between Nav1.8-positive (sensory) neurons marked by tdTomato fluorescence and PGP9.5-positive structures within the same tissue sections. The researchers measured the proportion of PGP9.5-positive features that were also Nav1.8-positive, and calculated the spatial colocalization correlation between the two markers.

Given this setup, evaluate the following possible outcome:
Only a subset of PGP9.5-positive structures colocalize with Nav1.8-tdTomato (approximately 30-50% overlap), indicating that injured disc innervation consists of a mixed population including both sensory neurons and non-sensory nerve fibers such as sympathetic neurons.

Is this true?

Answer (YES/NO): NO